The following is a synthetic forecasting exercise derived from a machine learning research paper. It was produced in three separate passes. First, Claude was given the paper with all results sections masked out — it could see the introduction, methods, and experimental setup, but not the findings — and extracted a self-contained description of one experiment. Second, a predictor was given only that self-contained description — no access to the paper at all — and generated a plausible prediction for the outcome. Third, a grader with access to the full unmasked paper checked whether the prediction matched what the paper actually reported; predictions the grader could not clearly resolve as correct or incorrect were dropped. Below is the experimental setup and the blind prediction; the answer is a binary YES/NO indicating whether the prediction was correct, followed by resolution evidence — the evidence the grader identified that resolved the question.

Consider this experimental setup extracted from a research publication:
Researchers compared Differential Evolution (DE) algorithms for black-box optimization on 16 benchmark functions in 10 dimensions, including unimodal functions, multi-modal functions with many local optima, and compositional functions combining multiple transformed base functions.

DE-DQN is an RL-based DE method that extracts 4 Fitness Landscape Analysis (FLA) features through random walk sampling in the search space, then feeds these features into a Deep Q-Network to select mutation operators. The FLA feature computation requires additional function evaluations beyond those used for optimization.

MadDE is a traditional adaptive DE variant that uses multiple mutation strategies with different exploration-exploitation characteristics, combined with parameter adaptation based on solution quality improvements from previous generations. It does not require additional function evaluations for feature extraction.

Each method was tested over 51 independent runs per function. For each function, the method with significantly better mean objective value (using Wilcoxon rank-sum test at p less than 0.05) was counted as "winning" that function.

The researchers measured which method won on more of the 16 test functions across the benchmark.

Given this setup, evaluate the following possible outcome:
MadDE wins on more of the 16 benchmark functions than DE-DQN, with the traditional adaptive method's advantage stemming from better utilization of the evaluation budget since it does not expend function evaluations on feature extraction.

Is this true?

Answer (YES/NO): NO